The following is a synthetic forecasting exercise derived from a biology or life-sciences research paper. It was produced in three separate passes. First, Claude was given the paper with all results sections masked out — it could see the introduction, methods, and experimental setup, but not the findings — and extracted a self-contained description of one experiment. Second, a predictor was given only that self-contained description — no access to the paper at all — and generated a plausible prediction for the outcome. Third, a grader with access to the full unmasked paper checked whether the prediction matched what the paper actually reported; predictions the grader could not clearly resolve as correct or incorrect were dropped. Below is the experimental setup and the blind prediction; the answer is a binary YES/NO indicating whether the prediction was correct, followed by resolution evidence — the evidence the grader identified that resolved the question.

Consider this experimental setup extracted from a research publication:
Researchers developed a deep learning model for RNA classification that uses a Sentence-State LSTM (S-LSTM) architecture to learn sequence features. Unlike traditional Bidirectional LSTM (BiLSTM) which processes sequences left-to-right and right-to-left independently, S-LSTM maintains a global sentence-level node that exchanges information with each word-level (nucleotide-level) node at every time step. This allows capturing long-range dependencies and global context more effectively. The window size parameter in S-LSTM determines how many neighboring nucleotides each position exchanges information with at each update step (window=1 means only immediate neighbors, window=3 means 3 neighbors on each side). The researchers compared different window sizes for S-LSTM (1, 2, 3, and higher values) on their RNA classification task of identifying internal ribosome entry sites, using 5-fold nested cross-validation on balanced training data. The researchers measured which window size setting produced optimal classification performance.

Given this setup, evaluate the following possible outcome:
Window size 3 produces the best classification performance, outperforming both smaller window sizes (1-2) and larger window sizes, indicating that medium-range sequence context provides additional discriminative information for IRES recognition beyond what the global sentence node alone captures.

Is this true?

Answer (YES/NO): NO